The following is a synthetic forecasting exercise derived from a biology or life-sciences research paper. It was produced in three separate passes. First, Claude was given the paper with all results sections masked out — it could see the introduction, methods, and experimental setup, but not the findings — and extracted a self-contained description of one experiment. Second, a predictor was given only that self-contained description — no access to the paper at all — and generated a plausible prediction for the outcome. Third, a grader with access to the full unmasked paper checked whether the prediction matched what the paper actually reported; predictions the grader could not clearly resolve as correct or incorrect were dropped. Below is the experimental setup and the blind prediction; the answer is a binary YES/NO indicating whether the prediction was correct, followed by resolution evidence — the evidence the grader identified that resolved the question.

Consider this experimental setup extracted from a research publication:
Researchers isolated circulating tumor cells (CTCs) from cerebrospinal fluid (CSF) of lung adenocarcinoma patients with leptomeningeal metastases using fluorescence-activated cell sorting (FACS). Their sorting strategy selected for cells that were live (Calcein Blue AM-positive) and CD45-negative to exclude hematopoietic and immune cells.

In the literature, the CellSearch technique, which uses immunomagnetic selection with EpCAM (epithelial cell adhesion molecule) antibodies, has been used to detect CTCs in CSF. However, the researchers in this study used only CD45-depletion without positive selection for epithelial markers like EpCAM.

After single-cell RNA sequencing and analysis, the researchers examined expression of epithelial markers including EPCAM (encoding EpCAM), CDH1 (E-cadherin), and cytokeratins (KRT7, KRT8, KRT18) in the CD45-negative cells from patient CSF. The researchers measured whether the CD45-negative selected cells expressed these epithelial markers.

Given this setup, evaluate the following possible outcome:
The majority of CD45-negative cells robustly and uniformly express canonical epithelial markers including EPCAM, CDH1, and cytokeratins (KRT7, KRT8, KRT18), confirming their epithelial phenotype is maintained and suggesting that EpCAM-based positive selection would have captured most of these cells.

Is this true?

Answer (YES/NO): YES